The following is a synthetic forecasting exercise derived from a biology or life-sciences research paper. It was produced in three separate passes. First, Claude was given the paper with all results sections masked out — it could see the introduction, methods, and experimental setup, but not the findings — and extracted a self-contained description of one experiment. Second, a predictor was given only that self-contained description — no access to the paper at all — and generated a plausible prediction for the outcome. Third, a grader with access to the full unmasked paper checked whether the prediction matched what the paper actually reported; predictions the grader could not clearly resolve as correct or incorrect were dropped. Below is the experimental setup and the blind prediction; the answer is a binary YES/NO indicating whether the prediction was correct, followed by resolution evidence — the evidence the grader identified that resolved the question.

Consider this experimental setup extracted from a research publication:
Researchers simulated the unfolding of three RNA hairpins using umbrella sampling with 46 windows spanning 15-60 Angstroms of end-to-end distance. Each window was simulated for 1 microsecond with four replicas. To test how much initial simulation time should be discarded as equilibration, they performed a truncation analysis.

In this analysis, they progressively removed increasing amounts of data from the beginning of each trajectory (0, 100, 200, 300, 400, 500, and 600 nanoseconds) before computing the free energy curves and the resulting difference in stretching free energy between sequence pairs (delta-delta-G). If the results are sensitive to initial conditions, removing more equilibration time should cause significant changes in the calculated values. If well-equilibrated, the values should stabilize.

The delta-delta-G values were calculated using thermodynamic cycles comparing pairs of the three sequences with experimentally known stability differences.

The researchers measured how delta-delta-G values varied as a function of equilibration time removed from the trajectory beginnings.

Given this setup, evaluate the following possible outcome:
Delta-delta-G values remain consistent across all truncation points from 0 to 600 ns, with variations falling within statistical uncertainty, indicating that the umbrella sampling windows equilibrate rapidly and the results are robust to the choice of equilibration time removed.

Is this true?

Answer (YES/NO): NO